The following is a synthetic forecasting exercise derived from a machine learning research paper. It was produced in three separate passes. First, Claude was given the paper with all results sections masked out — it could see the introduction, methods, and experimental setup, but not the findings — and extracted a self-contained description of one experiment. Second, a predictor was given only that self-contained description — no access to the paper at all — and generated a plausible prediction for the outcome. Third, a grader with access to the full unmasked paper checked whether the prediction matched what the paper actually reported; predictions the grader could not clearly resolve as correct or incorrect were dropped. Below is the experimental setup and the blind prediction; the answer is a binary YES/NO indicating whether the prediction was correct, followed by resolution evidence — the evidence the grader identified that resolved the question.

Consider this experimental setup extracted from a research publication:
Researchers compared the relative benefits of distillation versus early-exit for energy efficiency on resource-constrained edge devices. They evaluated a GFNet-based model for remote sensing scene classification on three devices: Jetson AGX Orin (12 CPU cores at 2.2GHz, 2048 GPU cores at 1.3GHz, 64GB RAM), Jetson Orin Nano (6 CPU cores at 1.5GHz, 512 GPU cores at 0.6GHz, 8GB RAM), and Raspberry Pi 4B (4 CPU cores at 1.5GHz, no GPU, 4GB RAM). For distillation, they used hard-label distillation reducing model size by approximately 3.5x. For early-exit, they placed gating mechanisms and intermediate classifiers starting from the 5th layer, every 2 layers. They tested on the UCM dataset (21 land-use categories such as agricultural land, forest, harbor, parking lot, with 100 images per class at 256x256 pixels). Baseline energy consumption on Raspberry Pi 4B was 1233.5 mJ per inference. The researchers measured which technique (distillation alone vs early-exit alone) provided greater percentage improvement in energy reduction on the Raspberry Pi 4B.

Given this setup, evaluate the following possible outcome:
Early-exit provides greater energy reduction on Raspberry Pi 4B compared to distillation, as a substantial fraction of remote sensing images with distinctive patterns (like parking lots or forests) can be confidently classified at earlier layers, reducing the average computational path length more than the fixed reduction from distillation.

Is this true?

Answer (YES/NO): NO